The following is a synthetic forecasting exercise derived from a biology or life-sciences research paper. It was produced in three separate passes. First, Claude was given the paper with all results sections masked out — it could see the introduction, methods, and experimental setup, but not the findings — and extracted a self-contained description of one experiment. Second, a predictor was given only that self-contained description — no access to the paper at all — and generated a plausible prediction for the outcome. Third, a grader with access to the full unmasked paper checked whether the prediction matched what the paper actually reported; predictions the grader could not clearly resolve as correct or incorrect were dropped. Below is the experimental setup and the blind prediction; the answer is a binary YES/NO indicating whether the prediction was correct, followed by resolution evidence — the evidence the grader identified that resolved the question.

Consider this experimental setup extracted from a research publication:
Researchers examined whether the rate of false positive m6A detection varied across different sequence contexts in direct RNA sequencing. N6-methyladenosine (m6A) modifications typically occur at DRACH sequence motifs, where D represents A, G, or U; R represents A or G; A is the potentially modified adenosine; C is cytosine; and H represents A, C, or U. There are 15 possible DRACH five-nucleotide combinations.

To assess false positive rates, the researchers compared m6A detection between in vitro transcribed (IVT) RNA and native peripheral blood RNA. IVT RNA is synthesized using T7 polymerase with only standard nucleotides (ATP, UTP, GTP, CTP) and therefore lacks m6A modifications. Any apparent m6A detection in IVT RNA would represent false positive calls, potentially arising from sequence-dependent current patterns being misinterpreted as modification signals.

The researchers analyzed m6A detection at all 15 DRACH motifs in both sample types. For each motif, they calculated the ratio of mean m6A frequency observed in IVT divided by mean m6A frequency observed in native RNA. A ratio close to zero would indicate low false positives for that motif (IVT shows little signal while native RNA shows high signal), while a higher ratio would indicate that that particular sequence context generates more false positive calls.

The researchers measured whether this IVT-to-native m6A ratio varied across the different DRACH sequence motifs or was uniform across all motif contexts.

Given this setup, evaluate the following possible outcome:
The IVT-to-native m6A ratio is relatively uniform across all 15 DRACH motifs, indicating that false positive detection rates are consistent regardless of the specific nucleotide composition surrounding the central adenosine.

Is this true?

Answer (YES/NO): NO